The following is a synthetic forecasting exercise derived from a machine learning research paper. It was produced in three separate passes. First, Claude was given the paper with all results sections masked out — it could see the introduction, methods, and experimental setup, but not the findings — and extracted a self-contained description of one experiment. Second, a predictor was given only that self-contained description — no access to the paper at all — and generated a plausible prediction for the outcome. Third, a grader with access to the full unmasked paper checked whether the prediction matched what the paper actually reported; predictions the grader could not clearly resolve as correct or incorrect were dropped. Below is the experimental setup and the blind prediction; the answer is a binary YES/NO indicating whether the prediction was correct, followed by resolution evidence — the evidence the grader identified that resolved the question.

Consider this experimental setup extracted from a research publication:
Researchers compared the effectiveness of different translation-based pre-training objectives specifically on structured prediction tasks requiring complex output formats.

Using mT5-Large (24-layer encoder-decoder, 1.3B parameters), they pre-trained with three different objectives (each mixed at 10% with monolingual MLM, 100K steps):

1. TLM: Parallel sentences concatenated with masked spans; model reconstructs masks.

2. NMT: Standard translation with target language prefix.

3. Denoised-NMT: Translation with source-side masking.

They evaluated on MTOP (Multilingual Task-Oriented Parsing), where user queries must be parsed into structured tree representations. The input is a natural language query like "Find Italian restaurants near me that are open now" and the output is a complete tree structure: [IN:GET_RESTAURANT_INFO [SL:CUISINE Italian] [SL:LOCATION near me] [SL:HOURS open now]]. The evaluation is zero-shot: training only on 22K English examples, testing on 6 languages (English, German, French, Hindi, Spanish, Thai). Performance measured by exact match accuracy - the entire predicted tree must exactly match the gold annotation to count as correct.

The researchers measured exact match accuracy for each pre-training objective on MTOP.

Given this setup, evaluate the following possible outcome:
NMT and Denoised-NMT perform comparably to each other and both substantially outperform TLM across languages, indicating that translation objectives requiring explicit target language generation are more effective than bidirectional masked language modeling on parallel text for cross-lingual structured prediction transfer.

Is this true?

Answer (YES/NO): YES